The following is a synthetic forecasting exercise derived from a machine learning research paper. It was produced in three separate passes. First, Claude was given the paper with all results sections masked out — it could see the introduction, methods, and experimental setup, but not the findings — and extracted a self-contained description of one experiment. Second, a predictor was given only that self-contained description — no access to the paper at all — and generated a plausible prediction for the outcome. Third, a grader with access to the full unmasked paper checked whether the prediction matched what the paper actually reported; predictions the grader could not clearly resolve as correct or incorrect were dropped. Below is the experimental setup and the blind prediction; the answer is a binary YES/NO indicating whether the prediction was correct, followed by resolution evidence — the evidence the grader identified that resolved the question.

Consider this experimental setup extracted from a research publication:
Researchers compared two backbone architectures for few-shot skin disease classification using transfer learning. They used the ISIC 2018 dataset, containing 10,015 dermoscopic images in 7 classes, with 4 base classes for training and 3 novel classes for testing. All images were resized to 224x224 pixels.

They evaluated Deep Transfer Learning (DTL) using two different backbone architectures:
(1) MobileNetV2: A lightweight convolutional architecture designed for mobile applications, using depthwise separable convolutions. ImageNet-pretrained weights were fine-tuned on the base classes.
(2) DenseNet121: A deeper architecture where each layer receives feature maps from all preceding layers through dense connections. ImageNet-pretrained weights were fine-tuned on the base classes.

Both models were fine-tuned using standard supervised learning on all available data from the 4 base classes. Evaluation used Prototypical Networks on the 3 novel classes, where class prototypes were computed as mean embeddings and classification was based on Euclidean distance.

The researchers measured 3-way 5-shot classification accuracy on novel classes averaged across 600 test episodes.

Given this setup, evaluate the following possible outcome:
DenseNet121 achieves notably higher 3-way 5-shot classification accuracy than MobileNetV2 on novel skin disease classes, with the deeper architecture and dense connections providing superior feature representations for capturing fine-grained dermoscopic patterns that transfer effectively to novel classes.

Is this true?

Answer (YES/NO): NO